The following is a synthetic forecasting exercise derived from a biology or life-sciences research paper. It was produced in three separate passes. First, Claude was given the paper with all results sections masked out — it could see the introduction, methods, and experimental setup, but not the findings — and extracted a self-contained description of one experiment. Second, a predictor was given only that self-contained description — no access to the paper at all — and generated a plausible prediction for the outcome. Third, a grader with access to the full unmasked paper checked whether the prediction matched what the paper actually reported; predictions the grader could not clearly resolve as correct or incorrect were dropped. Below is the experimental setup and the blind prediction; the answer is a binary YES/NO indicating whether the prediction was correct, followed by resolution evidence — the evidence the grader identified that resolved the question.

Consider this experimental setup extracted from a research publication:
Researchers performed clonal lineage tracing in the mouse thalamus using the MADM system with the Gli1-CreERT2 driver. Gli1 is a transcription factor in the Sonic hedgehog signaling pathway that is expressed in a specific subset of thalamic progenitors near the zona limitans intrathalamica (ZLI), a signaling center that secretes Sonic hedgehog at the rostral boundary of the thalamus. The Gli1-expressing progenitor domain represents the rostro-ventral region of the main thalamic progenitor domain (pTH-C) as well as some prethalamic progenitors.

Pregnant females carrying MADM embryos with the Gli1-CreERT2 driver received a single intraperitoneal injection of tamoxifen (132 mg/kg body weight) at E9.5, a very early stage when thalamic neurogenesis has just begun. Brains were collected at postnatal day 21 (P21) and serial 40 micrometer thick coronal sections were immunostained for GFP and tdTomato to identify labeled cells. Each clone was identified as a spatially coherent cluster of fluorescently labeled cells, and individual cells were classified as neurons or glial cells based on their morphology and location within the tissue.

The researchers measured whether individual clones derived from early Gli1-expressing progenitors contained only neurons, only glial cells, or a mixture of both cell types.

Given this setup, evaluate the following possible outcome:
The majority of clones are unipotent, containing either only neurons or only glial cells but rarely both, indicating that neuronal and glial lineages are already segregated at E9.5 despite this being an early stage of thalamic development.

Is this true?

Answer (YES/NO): NO